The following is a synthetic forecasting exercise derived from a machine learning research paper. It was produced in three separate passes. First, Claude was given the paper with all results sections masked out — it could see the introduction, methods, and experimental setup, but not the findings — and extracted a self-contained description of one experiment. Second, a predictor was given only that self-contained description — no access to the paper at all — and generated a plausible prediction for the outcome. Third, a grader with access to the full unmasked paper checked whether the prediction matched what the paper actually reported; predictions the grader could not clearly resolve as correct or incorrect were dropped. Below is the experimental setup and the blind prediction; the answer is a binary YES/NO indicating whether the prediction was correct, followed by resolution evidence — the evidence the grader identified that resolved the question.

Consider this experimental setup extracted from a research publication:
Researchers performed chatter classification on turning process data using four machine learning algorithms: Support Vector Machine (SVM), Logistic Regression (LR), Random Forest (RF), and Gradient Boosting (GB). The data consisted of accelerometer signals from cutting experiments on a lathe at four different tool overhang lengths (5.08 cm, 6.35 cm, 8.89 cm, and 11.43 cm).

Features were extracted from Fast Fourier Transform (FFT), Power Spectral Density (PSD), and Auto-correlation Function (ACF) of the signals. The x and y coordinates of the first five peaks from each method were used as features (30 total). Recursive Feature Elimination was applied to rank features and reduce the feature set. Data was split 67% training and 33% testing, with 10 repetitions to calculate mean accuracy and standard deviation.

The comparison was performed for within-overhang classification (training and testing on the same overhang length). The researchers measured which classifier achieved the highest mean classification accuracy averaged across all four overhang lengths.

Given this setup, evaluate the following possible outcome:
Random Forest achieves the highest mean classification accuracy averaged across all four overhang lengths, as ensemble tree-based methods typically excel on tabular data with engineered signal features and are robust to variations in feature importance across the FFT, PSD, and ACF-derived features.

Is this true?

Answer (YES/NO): YES